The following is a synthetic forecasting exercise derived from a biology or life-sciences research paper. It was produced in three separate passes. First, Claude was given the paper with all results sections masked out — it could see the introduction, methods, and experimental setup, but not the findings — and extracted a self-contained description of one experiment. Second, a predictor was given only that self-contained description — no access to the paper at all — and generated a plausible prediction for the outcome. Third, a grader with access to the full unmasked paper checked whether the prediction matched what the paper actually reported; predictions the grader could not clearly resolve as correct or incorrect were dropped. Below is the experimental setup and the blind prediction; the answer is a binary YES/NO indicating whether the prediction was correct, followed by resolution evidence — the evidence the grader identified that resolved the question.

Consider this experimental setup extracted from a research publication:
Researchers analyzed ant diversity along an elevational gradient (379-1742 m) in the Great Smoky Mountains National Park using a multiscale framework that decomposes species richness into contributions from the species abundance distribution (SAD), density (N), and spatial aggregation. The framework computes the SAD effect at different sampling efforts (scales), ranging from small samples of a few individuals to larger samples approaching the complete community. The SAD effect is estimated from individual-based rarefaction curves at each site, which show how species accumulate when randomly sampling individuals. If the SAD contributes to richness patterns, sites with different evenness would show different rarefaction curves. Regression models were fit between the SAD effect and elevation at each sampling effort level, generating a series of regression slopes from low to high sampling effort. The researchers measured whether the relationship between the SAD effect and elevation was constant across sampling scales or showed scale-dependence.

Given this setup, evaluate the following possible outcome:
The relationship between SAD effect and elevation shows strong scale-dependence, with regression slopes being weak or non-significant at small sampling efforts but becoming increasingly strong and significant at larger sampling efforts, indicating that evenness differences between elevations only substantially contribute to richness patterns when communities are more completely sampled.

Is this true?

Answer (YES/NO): YES